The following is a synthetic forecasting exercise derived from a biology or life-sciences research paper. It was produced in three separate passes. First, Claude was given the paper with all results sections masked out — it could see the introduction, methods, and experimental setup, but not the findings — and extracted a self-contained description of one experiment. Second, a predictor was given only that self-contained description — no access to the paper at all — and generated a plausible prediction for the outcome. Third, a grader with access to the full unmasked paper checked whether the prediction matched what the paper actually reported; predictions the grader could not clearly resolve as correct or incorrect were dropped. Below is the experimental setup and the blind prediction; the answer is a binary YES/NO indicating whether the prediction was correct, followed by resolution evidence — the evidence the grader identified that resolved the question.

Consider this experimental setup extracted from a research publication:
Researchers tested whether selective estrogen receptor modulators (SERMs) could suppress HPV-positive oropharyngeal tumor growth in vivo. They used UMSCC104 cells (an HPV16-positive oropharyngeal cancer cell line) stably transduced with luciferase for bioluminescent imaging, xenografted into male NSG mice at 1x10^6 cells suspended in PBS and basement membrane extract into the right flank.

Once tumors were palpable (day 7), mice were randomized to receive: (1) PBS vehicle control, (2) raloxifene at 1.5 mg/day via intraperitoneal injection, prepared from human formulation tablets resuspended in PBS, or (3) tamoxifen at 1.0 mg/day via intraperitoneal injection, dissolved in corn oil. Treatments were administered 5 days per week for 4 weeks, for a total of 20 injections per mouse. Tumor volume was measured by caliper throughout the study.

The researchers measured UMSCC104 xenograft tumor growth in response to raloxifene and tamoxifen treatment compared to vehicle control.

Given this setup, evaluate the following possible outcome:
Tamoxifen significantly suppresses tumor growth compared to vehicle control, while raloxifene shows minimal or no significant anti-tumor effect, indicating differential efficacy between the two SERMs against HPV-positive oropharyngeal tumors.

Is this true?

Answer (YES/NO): NO